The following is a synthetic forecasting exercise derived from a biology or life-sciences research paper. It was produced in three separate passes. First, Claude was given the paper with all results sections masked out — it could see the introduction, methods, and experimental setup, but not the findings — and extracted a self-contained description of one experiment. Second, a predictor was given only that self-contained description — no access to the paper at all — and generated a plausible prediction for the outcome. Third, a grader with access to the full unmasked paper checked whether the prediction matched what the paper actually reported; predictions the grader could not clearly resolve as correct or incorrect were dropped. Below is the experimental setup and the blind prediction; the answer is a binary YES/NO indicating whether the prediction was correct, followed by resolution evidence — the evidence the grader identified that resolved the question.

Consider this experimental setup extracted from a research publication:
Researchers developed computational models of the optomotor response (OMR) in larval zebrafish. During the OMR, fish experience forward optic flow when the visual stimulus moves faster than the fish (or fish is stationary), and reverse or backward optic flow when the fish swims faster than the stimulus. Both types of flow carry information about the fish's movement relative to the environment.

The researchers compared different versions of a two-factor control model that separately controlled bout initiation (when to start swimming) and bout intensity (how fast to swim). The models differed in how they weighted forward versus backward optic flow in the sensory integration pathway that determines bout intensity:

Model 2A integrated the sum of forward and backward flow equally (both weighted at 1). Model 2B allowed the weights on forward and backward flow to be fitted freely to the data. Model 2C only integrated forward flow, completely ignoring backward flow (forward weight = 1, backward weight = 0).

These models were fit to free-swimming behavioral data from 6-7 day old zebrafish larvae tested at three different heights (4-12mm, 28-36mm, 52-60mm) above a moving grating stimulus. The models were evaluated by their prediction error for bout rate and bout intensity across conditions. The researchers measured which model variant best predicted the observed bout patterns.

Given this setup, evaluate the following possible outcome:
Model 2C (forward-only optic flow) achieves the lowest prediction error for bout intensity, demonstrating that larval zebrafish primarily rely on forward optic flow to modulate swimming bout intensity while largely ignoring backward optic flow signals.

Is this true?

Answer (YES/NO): NO